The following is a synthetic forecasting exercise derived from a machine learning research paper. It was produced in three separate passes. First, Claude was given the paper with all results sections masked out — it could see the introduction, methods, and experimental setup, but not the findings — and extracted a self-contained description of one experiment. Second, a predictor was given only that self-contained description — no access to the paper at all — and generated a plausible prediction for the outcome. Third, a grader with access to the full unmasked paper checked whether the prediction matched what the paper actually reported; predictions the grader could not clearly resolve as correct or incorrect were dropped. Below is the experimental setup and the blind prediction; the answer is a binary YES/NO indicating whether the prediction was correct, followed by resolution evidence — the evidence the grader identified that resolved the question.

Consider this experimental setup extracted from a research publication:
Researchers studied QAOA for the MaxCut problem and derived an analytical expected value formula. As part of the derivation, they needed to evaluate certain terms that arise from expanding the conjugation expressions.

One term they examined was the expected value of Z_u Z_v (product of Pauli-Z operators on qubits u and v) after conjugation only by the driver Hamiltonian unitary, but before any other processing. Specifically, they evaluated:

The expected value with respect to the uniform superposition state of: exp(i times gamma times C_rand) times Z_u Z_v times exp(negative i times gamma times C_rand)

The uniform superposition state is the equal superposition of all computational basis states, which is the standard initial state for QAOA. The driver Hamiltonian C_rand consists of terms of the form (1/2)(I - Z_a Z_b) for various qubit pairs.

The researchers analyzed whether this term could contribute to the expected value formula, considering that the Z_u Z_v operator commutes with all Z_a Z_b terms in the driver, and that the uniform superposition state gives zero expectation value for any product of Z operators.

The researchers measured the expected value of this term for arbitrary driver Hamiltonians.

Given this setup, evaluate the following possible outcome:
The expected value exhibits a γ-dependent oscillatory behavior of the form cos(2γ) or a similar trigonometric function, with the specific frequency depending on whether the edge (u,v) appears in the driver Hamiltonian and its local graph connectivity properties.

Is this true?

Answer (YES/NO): NO